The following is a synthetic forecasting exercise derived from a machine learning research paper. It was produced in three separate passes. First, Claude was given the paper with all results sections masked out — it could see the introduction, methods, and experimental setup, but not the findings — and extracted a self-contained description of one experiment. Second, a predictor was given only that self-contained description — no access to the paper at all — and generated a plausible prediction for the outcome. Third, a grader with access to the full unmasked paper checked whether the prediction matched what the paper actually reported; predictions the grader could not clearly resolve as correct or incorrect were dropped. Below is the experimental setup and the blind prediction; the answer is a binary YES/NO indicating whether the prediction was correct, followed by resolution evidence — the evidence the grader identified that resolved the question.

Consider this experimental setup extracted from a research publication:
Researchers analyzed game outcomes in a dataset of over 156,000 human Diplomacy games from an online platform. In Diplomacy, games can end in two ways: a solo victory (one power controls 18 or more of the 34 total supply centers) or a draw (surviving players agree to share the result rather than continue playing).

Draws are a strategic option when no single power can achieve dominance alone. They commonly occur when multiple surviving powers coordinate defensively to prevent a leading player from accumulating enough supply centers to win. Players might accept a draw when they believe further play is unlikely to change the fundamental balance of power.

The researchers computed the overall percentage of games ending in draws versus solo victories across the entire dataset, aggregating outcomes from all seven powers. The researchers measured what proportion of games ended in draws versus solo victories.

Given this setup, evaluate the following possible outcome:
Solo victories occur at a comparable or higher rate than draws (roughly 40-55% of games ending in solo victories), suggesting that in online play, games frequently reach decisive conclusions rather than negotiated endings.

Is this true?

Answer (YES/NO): NO